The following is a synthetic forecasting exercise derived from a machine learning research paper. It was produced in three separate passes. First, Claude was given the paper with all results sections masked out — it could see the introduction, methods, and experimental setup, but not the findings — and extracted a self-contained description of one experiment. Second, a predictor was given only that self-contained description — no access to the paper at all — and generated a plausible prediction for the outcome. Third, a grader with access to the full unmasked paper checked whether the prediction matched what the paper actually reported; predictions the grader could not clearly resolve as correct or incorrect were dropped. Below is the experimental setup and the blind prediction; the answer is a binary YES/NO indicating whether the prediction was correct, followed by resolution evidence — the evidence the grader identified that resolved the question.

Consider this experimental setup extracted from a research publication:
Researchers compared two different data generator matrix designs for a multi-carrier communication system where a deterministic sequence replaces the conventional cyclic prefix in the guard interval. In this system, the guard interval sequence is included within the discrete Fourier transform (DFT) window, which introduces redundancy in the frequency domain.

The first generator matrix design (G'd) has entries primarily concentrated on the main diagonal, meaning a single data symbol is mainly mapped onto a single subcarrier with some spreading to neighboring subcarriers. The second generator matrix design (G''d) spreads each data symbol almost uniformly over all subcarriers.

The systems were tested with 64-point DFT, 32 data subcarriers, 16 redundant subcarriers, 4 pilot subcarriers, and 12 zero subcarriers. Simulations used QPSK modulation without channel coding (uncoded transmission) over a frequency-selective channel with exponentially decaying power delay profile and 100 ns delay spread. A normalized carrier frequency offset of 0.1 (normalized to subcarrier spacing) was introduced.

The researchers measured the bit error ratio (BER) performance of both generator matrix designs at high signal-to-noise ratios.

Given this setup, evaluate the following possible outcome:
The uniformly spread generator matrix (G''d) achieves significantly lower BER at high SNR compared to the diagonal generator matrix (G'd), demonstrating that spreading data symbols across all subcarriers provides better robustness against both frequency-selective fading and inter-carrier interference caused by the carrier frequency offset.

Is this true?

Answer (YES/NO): NO